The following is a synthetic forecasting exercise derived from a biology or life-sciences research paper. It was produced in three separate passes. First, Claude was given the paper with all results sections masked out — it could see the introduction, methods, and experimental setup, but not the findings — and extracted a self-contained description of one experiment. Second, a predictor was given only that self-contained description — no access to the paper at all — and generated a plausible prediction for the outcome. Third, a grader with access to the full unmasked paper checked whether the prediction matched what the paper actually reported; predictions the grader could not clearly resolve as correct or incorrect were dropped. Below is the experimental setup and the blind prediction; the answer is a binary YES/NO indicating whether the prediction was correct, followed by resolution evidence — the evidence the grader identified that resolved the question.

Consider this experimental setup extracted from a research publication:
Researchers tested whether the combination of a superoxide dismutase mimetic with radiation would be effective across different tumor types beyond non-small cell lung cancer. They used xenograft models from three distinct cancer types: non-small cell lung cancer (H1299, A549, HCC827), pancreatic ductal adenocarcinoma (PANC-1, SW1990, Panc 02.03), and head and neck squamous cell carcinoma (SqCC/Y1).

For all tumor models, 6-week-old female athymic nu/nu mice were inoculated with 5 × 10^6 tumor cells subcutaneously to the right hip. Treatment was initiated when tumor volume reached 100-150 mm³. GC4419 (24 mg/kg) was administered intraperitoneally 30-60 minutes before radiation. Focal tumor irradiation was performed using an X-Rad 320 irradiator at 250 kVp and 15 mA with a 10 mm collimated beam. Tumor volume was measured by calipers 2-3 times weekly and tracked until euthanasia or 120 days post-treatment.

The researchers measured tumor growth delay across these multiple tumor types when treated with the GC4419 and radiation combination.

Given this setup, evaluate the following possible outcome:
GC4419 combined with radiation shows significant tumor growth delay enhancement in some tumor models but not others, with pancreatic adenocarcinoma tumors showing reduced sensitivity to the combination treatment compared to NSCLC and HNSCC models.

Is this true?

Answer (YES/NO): NO